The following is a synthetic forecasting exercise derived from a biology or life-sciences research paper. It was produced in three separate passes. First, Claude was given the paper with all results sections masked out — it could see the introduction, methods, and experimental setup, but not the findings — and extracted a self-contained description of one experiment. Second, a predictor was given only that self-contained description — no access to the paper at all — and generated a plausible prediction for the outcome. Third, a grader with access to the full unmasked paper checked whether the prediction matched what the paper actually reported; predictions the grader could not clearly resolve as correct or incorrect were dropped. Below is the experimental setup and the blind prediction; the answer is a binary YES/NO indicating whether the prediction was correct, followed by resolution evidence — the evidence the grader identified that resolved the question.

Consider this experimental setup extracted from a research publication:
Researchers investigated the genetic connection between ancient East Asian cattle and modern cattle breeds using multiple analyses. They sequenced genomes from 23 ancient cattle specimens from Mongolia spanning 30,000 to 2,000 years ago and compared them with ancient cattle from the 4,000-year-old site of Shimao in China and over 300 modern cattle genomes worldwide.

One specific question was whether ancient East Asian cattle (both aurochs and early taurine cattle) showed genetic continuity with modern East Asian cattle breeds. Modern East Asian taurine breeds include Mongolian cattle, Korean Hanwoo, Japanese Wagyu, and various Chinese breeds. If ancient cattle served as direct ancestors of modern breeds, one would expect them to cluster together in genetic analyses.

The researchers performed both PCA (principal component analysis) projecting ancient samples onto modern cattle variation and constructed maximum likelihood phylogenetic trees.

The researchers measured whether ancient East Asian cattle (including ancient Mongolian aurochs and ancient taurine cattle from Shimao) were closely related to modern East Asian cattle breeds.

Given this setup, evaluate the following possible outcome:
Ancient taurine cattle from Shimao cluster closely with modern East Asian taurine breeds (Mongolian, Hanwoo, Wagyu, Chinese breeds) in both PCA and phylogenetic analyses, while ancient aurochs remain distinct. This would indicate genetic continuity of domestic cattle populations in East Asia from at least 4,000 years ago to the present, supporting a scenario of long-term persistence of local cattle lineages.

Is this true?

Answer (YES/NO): NO